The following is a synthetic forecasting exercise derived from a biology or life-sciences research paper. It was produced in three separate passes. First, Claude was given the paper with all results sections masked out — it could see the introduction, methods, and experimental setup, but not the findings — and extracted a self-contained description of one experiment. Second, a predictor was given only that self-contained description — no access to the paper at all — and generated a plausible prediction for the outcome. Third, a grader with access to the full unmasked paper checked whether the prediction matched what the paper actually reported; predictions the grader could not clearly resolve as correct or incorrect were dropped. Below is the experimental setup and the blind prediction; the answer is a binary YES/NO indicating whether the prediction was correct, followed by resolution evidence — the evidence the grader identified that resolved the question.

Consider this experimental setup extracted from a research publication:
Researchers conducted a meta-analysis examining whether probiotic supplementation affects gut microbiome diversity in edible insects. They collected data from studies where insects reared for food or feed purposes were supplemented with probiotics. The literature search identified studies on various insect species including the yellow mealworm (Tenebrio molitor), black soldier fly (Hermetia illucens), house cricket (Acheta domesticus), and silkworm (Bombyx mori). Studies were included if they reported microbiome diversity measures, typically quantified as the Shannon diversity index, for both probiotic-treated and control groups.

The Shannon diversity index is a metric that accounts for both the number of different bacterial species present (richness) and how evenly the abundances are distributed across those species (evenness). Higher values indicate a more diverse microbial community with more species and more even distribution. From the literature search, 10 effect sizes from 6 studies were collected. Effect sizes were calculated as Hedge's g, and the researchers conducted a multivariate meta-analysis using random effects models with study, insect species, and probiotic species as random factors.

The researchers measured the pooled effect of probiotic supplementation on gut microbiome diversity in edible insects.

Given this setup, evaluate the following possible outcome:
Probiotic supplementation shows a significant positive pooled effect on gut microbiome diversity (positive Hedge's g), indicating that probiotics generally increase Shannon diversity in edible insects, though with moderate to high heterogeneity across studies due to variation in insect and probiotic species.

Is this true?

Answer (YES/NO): NO